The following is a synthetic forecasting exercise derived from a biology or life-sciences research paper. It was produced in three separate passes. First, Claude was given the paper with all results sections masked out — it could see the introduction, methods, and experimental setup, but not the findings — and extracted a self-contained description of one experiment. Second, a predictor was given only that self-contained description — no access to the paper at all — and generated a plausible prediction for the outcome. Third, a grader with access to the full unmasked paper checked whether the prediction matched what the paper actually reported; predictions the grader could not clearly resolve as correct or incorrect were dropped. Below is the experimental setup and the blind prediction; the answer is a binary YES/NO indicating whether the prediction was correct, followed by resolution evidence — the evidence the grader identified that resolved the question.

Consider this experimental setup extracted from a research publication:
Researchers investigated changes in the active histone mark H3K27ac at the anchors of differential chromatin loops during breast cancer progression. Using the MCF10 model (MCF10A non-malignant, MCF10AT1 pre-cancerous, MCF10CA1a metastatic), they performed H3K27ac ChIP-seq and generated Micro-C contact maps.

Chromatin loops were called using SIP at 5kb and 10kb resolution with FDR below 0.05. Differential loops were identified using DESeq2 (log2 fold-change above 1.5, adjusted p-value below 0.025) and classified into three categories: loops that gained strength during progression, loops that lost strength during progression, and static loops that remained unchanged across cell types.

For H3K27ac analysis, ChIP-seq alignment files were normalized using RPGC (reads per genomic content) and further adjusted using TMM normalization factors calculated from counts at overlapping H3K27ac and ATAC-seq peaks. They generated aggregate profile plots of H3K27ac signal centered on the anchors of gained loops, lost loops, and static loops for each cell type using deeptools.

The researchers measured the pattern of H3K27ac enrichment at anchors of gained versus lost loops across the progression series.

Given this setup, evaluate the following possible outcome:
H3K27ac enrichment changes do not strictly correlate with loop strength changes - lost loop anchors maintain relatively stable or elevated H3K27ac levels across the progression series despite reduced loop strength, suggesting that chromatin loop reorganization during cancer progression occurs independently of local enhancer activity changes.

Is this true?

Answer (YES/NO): NO